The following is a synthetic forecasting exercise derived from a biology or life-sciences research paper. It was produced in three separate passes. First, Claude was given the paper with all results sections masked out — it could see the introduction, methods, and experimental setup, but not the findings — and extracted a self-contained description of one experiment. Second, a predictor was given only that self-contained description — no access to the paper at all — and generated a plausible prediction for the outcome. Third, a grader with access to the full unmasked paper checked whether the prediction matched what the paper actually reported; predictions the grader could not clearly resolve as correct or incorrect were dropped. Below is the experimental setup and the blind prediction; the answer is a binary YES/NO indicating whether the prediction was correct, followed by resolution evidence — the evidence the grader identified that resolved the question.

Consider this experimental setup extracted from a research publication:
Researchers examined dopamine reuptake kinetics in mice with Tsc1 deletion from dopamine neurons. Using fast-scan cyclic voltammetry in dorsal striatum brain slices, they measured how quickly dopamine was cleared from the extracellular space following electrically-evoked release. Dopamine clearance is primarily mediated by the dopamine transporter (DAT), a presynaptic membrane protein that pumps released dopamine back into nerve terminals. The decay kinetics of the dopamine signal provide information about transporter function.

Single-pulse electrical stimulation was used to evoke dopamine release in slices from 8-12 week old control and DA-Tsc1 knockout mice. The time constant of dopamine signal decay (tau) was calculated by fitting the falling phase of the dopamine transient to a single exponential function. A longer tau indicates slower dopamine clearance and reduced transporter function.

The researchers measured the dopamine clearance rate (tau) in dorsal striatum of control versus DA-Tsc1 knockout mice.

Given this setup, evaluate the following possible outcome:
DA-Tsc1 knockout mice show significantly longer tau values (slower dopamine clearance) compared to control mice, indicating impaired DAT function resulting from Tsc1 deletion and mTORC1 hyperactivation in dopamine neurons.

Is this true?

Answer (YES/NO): NO